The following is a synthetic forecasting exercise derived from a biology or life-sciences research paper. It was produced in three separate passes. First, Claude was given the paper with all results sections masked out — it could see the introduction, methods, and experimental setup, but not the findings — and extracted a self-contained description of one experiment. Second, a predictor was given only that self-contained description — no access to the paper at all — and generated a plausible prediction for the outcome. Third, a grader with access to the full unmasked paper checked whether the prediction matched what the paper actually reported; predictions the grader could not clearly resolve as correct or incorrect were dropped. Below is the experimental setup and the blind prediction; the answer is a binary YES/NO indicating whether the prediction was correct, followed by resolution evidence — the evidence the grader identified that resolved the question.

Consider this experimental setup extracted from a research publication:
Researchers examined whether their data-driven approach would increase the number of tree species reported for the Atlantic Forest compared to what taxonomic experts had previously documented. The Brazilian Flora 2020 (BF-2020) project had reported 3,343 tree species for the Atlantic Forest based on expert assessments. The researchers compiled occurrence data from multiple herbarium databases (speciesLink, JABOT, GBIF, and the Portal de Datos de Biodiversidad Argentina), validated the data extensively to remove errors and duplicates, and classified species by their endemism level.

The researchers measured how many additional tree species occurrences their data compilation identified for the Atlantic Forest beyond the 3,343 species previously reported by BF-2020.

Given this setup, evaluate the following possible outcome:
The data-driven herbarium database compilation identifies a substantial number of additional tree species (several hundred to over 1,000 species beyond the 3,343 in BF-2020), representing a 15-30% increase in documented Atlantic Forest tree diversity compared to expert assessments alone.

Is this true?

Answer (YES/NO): YES